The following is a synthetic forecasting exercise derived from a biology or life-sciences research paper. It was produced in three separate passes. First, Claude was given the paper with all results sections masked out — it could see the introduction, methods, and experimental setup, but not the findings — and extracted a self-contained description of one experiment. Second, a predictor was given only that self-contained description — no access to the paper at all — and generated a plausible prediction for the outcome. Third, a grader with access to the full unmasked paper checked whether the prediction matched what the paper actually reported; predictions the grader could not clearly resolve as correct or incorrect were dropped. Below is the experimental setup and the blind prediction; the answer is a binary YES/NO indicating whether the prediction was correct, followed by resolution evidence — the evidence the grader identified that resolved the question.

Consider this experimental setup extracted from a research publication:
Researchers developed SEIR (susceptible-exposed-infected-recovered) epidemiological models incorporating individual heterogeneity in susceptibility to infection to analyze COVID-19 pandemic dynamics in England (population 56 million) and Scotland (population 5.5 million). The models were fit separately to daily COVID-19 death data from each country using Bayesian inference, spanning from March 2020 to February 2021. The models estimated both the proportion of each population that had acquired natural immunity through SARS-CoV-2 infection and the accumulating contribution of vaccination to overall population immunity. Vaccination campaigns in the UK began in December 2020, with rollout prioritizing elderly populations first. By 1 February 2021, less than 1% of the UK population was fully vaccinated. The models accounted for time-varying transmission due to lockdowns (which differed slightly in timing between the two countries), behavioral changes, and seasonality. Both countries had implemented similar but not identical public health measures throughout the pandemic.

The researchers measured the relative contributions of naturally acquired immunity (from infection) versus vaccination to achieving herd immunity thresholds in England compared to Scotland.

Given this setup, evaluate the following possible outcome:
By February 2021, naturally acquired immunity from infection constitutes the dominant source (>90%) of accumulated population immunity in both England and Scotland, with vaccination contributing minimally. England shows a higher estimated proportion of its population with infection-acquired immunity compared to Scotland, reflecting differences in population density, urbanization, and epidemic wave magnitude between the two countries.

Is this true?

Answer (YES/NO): YES